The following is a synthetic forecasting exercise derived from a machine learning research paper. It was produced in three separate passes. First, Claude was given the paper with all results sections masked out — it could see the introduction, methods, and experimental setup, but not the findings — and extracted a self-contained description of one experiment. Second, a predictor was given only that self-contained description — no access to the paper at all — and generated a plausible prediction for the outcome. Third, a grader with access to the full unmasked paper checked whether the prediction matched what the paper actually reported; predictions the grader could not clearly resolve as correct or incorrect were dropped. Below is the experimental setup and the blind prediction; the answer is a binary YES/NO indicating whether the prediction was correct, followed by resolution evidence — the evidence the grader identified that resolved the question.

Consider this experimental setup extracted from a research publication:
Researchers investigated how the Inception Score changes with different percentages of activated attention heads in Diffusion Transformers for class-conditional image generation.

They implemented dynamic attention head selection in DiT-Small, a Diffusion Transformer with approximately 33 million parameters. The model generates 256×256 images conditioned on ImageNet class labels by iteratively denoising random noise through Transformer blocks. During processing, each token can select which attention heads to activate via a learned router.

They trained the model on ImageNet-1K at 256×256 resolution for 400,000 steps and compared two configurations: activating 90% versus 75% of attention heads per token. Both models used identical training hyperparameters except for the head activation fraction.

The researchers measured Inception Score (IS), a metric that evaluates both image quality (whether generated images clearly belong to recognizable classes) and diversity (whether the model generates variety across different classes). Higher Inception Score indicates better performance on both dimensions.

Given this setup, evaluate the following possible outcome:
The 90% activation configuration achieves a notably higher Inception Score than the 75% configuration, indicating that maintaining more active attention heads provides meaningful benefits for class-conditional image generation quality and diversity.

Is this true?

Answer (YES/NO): NO